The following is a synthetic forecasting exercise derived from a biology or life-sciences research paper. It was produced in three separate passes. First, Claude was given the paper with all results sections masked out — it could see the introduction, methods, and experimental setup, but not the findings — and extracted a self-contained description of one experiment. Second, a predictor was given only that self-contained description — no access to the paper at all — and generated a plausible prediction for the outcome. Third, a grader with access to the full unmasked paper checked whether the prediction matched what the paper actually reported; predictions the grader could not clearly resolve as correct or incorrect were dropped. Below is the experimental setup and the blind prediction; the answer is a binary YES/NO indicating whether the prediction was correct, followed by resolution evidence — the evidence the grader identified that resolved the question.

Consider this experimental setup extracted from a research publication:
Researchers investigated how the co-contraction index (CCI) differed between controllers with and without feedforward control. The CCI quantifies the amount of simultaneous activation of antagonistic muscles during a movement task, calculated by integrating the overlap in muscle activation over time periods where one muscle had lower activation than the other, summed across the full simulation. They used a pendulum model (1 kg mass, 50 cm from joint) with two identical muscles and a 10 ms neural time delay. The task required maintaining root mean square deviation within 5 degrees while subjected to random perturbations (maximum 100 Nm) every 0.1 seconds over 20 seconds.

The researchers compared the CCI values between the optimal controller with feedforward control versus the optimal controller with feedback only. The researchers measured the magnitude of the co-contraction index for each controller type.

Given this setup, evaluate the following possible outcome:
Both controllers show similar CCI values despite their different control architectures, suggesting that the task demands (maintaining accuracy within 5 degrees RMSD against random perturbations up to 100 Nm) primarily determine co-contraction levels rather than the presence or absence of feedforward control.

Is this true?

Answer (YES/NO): NO